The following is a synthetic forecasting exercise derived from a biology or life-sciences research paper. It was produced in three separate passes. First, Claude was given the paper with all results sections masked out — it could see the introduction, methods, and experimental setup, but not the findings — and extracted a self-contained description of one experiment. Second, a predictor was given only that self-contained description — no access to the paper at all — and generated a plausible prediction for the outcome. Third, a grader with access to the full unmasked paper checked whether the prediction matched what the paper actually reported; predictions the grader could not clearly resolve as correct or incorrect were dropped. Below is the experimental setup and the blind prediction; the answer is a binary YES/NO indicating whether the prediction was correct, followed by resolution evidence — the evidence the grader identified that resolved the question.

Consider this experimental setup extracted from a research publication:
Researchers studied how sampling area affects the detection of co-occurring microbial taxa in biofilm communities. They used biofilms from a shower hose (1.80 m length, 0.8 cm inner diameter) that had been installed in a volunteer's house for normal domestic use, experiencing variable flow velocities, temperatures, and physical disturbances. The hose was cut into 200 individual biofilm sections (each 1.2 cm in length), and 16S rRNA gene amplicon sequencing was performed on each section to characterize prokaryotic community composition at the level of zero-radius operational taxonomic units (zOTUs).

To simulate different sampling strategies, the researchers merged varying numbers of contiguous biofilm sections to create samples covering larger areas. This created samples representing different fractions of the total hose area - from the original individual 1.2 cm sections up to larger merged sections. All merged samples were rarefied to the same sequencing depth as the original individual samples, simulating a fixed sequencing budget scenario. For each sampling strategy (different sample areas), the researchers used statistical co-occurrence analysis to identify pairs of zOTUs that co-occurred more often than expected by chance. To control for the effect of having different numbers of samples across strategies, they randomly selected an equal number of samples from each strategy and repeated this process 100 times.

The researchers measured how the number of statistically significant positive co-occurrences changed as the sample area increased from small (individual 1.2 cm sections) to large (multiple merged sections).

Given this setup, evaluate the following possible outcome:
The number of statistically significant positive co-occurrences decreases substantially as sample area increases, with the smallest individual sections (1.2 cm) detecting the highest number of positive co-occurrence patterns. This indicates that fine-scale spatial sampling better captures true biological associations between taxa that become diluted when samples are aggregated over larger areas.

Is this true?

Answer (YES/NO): NO